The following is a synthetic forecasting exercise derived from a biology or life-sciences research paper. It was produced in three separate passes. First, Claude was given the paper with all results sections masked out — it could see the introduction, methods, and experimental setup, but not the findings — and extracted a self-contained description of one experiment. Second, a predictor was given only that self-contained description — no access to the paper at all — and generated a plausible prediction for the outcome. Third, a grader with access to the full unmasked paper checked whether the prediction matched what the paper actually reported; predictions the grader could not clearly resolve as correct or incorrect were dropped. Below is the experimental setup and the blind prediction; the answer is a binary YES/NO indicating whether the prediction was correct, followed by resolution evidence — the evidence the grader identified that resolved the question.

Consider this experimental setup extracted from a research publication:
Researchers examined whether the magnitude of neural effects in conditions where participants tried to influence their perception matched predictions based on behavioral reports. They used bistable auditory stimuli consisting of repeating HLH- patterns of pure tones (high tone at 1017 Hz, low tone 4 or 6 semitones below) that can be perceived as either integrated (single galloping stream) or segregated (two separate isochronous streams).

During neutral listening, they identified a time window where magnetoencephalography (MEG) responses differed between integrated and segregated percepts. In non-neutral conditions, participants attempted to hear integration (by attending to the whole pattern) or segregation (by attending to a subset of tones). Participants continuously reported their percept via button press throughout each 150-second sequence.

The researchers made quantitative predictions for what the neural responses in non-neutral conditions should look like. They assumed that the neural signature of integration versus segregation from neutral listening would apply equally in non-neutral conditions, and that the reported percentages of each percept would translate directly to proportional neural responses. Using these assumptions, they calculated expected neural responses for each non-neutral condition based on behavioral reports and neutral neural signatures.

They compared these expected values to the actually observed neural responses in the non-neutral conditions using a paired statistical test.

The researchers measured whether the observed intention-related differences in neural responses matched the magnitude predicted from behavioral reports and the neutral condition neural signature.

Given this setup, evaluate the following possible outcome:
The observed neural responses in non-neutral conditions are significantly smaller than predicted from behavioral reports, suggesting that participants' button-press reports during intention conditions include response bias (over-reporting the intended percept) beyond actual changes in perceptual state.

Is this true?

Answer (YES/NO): NO